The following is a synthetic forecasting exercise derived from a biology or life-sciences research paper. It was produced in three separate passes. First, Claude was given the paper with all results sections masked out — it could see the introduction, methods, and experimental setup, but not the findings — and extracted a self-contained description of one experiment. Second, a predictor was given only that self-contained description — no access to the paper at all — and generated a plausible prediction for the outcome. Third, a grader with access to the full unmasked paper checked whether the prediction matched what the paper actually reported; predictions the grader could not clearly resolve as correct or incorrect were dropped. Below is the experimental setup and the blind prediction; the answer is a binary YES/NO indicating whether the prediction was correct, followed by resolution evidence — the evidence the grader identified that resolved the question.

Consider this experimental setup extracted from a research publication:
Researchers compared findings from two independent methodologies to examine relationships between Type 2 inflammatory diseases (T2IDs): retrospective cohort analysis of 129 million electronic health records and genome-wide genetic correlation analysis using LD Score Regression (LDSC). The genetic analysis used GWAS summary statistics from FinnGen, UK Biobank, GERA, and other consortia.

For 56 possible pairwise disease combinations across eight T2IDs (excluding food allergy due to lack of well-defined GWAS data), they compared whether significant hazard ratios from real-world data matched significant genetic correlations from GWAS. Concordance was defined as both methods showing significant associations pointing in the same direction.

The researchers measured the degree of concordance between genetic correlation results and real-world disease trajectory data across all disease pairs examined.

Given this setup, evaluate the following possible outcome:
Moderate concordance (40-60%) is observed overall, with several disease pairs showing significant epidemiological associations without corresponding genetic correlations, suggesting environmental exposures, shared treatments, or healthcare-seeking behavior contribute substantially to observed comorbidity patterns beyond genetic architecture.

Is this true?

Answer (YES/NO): NO